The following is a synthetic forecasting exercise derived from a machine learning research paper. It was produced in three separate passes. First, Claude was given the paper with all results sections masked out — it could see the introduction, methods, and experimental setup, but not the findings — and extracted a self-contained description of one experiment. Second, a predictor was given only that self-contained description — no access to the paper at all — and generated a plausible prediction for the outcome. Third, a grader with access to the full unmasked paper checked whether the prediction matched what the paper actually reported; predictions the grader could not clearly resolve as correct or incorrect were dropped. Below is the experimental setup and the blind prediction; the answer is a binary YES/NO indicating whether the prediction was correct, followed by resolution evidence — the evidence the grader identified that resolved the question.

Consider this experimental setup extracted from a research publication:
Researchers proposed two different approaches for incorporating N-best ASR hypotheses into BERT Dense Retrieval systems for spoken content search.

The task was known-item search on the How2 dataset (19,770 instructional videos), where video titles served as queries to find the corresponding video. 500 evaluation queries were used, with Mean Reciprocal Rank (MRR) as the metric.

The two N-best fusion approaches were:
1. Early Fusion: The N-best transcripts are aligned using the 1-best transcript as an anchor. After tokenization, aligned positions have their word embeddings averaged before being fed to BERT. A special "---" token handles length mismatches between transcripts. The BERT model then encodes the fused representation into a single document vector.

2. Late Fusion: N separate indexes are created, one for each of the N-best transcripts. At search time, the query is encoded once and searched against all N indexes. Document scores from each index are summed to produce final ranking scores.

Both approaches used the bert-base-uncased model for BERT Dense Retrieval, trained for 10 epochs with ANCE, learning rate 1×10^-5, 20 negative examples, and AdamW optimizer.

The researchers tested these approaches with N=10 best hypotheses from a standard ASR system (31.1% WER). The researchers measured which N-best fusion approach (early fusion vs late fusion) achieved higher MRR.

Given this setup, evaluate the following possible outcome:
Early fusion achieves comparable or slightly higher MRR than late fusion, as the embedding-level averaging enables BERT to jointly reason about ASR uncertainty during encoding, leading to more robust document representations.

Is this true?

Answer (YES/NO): NO